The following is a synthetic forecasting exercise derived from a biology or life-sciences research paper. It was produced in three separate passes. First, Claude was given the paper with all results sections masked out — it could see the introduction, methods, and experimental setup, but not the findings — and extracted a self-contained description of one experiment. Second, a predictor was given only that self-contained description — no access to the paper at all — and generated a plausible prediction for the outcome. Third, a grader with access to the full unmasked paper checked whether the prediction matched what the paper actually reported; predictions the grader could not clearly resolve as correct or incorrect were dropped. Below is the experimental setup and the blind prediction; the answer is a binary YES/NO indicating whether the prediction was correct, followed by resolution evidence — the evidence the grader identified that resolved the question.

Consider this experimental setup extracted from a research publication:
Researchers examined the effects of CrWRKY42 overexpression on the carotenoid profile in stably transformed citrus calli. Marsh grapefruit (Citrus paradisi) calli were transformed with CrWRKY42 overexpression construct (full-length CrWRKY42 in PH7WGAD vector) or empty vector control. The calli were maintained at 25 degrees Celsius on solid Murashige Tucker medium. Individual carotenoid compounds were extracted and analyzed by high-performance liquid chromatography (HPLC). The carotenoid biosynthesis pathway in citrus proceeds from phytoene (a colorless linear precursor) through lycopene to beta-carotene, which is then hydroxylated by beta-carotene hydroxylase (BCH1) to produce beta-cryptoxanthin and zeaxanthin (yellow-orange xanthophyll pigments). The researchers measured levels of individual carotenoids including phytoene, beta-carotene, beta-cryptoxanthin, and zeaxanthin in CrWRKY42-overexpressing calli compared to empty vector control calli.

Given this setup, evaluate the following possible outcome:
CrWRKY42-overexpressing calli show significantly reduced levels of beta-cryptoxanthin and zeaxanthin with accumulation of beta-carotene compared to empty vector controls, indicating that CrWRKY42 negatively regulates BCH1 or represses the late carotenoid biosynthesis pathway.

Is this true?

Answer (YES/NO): NO